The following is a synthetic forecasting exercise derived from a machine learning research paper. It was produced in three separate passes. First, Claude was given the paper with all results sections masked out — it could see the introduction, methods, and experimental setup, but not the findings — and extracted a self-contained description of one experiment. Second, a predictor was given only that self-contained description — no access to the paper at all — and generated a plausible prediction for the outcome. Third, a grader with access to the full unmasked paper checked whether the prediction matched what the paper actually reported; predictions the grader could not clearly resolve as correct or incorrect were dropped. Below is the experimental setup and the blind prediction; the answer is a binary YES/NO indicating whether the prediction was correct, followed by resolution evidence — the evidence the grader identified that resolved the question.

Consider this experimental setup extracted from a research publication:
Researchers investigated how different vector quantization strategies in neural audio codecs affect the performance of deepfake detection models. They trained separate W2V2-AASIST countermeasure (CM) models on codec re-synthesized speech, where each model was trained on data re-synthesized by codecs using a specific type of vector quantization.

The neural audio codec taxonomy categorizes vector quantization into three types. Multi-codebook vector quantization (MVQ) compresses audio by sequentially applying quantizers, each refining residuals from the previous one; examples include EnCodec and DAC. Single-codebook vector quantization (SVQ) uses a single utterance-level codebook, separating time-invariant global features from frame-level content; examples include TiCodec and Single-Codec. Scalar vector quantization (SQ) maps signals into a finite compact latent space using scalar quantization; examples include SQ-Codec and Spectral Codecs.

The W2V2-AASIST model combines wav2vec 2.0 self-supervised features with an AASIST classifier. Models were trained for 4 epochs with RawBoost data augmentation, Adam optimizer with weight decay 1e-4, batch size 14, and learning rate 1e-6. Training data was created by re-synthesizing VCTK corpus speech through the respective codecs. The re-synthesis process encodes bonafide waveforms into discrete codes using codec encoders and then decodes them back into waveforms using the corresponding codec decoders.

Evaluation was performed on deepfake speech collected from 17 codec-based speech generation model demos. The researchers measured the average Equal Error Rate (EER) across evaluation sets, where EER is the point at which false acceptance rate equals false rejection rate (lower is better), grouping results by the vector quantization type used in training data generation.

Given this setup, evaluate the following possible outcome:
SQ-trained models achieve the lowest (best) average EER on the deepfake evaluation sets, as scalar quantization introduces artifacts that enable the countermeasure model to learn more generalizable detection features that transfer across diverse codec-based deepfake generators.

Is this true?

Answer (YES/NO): NO